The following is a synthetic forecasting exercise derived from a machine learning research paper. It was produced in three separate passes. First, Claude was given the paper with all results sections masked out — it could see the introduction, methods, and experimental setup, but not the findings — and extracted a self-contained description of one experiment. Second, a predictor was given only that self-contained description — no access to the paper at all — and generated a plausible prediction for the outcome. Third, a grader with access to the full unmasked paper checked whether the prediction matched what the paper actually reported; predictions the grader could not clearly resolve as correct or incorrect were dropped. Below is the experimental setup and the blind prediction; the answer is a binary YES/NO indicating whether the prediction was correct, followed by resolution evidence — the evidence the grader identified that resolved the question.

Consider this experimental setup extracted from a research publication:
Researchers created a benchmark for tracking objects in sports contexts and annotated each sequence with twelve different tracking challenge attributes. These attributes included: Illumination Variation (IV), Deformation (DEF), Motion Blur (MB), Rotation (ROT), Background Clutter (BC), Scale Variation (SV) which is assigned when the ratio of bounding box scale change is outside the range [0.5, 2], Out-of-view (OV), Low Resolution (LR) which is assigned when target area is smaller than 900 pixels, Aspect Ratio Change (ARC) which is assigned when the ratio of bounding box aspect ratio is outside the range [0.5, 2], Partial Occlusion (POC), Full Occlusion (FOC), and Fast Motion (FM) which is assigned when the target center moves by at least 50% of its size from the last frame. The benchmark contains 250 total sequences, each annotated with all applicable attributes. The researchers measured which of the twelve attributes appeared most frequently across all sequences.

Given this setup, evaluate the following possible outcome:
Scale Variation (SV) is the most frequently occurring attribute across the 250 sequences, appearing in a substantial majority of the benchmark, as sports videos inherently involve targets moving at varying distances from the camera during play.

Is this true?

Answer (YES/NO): NO